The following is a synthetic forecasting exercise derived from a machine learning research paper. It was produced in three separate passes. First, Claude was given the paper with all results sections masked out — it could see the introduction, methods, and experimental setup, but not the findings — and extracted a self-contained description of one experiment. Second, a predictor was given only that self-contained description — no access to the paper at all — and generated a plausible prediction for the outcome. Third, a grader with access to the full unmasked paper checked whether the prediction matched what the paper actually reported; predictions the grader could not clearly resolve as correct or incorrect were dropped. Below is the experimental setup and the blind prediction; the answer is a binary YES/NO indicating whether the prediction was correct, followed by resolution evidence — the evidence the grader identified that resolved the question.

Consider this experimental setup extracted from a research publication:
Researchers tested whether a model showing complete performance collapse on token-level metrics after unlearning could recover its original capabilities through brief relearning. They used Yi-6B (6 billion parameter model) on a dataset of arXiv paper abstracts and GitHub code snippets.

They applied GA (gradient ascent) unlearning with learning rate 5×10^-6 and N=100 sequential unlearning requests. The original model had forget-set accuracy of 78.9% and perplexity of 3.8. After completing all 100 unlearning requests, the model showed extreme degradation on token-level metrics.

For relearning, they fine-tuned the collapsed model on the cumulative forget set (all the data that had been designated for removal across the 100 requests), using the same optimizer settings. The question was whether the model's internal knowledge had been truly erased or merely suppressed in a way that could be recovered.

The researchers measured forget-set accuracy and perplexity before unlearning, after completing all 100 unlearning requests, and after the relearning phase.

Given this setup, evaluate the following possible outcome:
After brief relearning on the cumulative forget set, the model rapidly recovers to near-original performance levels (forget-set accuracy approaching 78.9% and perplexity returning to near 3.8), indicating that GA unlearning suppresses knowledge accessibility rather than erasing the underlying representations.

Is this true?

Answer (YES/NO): YES